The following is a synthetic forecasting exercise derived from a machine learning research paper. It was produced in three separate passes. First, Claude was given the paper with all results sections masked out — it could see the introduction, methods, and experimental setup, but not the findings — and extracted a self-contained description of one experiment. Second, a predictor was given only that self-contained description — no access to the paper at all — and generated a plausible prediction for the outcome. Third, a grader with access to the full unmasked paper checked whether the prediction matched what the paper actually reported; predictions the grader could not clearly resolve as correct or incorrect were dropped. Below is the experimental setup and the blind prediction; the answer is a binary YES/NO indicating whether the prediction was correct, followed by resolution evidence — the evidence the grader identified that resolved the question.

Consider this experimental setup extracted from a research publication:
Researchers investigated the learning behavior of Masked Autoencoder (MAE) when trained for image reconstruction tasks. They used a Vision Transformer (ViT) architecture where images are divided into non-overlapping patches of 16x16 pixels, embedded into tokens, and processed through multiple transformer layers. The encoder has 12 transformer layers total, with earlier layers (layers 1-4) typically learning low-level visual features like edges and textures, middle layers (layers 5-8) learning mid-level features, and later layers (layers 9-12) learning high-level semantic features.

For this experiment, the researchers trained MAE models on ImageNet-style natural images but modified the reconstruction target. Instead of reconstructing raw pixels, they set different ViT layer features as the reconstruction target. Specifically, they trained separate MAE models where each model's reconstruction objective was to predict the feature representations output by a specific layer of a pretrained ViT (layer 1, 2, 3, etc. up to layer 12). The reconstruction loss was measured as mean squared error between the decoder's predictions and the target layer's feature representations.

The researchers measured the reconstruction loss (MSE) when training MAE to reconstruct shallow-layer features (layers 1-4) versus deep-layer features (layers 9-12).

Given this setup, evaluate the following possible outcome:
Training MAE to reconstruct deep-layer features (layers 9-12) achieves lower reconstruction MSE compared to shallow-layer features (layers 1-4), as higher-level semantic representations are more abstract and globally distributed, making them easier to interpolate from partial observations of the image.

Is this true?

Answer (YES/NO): NO